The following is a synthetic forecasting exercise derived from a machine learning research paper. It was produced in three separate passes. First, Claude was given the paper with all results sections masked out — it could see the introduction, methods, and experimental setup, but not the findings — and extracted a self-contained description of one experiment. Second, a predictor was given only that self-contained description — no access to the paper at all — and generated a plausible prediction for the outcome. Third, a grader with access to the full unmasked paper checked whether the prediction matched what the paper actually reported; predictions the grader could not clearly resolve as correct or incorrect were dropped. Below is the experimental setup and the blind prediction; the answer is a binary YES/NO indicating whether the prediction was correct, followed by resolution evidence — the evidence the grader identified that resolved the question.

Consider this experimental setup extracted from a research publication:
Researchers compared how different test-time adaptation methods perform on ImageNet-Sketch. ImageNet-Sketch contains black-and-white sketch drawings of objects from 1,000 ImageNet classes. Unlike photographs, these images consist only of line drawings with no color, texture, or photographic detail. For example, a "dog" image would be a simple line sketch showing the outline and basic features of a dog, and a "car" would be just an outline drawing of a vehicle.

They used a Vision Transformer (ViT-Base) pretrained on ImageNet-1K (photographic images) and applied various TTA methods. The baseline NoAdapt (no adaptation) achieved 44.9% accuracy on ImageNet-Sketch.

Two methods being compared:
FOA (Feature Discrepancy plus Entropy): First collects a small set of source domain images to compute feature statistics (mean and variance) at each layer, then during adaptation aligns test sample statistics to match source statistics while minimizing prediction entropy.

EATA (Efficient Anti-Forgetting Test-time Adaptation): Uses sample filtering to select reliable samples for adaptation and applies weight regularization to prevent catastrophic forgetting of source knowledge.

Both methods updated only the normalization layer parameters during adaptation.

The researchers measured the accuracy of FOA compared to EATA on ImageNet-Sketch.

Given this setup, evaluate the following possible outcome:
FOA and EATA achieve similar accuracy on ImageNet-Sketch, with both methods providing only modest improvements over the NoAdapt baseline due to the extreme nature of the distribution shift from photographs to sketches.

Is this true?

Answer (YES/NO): YES